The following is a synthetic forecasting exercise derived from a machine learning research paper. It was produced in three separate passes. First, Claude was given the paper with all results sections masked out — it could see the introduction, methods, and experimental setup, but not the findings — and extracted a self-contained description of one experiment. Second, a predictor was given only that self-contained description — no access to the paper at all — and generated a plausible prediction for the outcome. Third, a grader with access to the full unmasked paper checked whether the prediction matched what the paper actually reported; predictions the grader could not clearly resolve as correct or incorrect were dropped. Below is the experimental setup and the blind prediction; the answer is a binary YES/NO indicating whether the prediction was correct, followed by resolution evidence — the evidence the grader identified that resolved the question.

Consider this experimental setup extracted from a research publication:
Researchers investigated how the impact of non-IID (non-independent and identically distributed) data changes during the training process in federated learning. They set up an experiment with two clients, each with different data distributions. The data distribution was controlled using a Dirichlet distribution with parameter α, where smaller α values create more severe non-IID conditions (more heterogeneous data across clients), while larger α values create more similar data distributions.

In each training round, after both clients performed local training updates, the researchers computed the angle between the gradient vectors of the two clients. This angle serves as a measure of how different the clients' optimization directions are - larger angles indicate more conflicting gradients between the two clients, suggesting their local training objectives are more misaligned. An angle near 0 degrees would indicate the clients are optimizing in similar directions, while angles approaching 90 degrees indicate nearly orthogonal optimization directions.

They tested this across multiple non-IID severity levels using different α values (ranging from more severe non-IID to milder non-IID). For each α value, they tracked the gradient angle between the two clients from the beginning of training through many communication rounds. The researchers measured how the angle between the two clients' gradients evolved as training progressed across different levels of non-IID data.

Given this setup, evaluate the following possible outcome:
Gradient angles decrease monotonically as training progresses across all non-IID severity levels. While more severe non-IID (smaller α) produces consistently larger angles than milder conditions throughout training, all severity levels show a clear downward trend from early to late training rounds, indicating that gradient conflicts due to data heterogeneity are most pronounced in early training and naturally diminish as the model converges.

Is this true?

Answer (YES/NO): NO